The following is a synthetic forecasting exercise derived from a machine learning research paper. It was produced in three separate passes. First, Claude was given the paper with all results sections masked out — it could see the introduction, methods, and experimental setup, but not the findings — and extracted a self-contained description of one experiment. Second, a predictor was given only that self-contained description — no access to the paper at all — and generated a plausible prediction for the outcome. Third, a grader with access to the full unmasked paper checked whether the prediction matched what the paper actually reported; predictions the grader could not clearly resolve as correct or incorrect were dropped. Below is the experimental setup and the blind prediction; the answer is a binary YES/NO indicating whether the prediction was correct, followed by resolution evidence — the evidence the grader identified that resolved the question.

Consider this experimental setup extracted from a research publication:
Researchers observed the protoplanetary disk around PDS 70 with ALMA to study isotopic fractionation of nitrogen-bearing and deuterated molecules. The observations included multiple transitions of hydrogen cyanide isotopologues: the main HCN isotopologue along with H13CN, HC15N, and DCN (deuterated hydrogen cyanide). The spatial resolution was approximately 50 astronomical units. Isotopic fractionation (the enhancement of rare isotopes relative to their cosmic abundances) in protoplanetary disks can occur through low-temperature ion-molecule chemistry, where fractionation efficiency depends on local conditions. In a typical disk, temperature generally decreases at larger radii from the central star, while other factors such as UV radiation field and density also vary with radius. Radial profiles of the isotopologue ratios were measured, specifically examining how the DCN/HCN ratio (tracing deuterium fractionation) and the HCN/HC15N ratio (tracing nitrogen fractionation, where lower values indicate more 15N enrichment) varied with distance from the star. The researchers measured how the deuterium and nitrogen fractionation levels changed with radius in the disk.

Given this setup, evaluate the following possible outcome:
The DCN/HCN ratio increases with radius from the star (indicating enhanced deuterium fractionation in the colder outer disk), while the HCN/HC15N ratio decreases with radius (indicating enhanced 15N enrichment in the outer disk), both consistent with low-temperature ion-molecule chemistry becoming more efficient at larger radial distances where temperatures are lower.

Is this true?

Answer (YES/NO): YES